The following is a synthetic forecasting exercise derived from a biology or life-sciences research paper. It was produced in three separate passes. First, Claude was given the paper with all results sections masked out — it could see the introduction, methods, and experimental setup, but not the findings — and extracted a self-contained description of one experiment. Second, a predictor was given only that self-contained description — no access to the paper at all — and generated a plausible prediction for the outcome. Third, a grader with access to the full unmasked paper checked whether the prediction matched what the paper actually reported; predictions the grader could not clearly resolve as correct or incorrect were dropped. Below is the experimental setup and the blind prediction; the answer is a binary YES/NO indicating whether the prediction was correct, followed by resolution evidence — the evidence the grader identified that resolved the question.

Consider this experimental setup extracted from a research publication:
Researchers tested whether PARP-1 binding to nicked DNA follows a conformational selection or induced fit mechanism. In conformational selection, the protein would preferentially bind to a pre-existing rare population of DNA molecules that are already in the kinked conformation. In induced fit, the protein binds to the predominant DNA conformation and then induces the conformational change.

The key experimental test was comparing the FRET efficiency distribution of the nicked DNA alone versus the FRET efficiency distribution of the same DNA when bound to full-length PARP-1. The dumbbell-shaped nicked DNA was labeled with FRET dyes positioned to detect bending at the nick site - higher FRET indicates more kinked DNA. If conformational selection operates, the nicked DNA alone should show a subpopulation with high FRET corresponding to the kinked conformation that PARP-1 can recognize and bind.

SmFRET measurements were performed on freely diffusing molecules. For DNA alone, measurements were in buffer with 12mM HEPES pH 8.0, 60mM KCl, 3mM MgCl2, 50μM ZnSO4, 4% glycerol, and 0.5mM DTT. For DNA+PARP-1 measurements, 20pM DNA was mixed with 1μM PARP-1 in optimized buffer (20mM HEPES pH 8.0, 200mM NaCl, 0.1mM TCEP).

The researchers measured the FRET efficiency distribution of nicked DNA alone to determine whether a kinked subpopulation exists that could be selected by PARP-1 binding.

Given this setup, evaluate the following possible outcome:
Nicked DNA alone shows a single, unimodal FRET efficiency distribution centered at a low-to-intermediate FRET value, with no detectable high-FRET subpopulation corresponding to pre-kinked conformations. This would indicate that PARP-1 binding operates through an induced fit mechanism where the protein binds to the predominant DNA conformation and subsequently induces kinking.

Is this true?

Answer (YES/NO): YES